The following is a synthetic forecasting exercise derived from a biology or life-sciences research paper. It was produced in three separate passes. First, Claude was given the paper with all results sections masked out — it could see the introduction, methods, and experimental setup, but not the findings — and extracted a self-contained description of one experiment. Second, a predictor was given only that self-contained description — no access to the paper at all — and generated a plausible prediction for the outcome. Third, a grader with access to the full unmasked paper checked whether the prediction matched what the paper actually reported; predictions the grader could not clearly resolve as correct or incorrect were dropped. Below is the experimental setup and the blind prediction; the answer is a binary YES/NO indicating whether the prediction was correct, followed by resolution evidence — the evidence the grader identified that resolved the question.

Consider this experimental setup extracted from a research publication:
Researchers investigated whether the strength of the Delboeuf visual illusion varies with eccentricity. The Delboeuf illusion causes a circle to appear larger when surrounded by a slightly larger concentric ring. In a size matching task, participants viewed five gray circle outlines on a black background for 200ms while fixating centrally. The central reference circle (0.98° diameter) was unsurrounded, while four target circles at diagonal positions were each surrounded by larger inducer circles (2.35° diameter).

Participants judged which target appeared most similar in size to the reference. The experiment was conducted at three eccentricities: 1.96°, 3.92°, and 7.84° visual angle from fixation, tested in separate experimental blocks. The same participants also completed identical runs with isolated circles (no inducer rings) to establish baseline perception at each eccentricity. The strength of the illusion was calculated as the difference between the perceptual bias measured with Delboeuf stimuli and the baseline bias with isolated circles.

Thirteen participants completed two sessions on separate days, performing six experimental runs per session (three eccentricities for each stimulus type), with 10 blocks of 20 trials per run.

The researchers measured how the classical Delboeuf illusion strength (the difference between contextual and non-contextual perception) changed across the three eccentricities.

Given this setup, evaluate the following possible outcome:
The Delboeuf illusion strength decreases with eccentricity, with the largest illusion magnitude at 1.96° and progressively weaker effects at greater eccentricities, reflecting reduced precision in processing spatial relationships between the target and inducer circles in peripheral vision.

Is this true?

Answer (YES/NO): NO